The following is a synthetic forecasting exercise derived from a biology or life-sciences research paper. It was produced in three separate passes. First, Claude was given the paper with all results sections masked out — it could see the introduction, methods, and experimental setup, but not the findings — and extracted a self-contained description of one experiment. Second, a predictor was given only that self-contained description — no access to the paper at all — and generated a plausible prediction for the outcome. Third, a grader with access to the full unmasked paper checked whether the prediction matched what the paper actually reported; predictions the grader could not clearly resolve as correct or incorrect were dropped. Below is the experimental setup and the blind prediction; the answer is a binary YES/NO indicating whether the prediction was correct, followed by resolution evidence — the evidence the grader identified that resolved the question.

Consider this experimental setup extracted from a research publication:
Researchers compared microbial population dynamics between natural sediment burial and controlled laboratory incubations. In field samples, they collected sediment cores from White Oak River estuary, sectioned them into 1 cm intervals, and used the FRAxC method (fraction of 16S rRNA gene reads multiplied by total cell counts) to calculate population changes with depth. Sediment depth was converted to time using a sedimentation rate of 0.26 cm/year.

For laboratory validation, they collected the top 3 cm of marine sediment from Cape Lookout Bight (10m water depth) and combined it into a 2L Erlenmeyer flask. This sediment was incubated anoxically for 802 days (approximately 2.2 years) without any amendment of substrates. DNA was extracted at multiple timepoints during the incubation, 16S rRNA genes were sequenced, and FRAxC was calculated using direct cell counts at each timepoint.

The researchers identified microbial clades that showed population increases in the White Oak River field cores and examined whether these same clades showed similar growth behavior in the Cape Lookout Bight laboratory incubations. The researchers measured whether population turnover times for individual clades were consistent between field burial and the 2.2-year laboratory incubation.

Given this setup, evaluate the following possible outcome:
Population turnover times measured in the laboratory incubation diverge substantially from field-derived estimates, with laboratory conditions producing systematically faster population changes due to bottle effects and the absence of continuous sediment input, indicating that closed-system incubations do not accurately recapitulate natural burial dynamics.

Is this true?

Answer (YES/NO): NO